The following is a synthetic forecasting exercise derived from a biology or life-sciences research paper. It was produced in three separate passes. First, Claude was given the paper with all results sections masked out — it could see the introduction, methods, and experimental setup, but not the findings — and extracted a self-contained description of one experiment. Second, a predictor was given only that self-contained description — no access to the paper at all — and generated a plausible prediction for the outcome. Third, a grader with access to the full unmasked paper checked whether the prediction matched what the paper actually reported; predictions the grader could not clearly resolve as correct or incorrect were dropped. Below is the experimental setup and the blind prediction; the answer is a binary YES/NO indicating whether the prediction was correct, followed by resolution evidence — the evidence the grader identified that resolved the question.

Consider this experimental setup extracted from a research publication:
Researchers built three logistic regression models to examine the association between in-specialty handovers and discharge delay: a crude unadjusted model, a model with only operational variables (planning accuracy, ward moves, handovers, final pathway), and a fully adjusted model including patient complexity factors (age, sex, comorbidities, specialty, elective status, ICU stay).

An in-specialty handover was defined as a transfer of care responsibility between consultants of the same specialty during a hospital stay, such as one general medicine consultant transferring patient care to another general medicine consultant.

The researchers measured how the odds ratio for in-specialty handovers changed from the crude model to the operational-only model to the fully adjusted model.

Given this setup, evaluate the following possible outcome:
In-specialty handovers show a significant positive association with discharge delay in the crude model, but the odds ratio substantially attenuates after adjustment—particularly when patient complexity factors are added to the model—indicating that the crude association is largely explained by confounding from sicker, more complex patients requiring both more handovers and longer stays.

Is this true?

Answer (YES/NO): NO